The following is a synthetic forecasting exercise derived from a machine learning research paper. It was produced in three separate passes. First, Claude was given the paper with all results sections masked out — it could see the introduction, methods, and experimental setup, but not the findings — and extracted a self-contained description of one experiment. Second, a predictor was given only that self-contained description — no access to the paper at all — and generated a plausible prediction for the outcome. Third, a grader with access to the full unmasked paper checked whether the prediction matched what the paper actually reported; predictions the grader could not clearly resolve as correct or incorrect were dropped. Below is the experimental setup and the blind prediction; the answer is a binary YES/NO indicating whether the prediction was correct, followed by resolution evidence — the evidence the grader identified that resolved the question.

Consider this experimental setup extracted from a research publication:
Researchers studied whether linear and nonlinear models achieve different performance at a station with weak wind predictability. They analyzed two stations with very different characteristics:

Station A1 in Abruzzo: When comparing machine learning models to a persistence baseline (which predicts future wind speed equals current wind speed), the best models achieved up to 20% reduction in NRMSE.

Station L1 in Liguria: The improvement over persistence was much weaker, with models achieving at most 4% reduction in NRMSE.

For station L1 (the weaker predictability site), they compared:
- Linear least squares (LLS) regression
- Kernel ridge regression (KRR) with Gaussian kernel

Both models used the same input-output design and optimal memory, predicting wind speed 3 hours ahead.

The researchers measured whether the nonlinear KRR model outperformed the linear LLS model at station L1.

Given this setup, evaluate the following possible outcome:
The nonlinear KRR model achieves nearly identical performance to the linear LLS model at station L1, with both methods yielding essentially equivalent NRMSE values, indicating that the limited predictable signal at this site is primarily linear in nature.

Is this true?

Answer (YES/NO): YES